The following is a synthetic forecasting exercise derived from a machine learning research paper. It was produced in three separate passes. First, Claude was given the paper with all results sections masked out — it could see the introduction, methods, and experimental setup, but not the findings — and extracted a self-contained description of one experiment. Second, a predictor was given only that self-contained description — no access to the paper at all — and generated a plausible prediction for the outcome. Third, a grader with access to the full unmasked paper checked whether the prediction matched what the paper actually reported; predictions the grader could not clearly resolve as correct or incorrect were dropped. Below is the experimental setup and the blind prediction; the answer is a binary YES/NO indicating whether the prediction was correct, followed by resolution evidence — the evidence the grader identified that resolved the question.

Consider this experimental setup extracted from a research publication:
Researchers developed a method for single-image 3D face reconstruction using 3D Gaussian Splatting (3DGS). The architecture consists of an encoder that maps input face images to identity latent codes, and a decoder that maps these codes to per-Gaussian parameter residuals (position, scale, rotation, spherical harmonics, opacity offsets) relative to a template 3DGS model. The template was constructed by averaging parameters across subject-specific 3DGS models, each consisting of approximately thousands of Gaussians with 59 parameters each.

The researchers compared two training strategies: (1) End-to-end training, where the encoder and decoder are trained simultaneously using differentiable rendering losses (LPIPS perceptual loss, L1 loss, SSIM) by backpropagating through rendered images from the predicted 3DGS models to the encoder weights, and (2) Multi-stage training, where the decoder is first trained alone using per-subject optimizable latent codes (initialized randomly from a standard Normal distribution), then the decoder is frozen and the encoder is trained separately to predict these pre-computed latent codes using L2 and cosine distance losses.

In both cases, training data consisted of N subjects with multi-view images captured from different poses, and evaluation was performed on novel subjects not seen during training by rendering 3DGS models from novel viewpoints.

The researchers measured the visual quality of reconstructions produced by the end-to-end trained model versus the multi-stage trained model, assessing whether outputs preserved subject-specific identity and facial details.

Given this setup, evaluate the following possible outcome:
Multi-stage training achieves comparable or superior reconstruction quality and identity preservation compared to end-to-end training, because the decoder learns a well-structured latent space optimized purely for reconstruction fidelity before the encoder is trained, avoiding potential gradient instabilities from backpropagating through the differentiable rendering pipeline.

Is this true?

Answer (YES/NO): YES